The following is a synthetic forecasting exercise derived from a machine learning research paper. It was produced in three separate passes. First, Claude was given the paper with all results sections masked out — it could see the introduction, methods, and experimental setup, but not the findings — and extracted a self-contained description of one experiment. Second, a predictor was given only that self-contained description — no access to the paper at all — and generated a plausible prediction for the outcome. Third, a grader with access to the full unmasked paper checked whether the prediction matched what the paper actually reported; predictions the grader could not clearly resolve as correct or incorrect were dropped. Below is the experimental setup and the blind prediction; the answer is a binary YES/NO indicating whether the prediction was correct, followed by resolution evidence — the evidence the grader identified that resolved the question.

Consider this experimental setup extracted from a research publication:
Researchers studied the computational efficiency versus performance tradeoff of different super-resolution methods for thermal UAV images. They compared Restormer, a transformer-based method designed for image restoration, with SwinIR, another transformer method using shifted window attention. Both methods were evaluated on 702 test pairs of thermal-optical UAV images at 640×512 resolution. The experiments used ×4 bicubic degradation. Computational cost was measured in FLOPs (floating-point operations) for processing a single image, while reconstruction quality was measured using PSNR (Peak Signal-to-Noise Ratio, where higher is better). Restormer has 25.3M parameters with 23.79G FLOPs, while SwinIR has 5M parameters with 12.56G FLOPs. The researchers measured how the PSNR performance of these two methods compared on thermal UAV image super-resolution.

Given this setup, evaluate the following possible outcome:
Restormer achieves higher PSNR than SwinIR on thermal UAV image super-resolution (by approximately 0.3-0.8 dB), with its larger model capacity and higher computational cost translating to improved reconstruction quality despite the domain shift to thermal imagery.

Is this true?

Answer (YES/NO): NO